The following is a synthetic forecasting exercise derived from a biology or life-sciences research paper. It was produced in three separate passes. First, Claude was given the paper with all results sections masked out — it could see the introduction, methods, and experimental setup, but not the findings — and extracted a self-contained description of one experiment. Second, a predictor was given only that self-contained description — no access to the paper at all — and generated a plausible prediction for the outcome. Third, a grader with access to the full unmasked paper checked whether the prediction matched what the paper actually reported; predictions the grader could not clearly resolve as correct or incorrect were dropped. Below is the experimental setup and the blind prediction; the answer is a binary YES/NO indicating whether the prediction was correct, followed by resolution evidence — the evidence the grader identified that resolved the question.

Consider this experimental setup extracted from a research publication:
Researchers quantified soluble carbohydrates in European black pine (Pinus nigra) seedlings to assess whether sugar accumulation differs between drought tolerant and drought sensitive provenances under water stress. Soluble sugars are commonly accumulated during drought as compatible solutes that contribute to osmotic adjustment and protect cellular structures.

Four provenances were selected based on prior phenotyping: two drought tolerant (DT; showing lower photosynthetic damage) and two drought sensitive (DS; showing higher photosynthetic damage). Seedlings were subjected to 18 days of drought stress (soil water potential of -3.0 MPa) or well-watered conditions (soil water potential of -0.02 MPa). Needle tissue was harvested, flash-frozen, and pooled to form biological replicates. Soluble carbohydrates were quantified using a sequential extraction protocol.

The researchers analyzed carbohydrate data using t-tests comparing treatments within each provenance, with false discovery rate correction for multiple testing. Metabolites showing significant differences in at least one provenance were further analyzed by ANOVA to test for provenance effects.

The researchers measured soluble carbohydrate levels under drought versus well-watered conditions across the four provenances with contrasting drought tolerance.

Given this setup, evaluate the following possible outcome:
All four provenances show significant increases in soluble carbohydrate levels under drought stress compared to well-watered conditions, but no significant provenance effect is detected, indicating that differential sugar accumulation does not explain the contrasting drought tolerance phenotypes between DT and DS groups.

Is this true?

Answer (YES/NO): NO